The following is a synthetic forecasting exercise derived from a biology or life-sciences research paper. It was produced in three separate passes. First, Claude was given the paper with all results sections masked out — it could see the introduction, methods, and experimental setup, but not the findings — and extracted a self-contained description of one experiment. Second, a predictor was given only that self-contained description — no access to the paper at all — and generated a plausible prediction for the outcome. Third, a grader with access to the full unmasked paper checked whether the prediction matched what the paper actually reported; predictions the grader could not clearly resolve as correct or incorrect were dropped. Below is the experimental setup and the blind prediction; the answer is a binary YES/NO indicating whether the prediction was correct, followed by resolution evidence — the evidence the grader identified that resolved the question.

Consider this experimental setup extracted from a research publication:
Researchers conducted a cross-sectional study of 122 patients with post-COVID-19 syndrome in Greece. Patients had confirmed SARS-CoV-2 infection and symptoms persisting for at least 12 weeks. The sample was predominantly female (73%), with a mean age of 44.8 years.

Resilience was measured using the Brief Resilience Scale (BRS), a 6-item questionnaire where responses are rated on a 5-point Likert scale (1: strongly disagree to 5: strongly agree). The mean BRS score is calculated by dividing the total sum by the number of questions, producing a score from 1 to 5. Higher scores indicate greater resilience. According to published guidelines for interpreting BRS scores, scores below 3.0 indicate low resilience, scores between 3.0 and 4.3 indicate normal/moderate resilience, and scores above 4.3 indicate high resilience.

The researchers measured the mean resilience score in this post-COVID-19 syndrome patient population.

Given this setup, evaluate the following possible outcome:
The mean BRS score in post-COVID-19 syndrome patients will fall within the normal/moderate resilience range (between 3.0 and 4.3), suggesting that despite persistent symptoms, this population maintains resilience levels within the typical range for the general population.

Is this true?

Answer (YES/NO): YES